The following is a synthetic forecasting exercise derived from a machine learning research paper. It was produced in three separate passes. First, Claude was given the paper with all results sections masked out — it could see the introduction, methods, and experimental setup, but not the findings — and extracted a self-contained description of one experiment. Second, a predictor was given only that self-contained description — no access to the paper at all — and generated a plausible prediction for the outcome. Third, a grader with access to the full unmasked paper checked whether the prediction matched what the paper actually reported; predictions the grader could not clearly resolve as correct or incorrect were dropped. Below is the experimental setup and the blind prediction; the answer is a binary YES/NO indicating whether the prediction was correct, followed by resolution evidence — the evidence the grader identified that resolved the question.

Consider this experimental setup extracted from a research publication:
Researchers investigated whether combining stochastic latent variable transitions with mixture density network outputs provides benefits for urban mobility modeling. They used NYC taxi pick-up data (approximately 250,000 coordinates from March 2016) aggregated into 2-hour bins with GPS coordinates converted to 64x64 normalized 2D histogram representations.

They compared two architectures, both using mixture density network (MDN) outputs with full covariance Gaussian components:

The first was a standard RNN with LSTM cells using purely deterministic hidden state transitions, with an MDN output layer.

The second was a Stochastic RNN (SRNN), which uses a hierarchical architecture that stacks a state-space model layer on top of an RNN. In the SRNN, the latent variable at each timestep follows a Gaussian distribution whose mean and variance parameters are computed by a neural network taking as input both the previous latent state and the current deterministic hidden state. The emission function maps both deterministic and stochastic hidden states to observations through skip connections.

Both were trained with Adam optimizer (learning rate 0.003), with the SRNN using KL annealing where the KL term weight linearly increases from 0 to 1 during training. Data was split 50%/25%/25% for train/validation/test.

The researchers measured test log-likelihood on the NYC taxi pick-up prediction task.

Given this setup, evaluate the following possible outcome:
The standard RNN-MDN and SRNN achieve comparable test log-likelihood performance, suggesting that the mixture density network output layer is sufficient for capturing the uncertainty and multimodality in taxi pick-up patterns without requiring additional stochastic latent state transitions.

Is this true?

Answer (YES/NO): NO